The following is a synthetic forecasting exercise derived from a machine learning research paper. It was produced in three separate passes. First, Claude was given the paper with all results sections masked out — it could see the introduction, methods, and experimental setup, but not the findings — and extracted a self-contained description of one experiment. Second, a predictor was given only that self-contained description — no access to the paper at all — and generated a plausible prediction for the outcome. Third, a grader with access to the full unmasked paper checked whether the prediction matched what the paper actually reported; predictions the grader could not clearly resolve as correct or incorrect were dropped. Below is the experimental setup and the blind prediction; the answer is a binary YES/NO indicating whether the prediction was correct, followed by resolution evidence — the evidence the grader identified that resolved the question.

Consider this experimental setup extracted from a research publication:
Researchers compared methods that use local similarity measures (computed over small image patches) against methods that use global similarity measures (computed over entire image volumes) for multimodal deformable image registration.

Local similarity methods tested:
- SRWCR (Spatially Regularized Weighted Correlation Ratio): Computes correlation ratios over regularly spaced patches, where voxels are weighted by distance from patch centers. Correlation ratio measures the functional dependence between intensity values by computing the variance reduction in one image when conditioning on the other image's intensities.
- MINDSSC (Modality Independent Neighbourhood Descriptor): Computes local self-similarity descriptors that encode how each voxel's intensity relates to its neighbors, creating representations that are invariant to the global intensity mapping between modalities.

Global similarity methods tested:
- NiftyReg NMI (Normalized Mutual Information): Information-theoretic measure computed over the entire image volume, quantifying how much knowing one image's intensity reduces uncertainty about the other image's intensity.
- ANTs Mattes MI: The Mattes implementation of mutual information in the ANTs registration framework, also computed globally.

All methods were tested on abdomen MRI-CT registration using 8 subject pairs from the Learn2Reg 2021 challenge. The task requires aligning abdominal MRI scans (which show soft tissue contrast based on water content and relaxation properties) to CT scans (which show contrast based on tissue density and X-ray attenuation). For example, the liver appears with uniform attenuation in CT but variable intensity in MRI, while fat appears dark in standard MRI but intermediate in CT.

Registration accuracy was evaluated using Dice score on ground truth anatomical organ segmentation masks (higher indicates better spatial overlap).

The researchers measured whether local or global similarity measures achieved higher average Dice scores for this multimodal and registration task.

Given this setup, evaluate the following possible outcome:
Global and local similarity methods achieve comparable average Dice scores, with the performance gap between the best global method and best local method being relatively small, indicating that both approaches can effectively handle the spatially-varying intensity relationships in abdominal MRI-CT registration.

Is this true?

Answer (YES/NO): NO